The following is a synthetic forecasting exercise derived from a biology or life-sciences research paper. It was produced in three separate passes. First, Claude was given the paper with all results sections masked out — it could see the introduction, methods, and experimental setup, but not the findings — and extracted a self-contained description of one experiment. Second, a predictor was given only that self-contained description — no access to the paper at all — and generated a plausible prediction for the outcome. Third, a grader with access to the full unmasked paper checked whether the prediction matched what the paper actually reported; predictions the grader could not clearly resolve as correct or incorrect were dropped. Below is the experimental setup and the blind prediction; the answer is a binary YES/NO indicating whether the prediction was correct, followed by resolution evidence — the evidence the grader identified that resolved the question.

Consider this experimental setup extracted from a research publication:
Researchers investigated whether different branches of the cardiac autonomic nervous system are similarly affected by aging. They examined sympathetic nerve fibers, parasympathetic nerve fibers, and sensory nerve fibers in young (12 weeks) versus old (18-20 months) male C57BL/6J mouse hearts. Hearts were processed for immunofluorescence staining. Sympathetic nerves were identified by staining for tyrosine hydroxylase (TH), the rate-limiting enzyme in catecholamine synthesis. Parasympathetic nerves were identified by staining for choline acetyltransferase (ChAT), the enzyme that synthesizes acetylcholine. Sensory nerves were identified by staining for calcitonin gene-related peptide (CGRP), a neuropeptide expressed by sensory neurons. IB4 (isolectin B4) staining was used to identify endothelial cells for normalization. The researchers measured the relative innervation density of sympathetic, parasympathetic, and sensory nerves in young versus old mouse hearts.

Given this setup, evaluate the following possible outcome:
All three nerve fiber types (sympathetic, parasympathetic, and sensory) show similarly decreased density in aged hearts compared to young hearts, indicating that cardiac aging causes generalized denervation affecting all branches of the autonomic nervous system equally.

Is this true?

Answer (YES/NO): NO